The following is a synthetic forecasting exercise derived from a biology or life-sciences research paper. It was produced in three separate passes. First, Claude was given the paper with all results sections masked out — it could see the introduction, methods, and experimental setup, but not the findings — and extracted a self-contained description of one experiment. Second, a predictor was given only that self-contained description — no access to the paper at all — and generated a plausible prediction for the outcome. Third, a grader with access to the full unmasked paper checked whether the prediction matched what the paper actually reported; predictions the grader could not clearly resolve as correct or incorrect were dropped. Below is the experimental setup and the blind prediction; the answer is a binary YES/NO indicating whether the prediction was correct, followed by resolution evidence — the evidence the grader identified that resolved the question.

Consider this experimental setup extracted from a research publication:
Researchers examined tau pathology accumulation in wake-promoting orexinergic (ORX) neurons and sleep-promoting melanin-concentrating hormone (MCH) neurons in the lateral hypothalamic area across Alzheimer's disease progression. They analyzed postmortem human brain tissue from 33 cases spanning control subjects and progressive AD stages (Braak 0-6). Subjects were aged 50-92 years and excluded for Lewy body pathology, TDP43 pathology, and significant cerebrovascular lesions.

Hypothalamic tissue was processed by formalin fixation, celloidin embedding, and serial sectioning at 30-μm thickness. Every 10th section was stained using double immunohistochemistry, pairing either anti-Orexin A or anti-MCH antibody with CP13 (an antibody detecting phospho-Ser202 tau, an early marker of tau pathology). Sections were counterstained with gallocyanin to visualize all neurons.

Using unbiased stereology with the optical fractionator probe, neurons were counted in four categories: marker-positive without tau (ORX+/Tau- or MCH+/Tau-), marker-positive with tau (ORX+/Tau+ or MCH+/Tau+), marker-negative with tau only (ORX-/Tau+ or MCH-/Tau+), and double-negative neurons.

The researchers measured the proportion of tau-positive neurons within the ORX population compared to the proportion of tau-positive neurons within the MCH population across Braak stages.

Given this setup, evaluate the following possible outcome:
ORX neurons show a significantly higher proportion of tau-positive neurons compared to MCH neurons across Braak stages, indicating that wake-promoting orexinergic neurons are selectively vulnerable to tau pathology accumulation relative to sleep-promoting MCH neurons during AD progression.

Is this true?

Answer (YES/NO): NO